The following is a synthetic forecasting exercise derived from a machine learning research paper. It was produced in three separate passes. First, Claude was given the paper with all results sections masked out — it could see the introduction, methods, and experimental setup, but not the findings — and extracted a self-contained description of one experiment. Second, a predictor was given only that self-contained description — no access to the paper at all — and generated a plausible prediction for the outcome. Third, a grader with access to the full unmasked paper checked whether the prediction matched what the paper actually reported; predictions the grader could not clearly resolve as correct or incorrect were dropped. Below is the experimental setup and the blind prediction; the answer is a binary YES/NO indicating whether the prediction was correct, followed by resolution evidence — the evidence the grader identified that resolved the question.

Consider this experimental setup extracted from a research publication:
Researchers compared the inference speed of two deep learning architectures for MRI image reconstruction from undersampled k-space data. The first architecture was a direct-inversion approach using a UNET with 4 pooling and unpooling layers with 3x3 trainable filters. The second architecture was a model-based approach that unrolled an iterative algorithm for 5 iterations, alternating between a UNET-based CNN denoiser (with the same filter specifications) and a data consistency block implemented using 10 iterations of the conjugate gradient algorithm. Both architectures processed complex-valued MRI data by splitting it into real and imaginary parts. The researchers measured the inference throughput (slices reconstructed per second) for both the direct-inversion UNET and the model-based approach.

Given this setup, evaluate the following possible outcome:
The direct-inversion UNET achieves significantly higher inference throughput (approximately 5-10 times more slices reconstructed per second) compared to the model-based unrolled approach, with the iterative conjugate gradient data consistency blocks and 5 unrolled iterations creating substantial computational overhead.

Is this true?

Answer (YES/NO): YES